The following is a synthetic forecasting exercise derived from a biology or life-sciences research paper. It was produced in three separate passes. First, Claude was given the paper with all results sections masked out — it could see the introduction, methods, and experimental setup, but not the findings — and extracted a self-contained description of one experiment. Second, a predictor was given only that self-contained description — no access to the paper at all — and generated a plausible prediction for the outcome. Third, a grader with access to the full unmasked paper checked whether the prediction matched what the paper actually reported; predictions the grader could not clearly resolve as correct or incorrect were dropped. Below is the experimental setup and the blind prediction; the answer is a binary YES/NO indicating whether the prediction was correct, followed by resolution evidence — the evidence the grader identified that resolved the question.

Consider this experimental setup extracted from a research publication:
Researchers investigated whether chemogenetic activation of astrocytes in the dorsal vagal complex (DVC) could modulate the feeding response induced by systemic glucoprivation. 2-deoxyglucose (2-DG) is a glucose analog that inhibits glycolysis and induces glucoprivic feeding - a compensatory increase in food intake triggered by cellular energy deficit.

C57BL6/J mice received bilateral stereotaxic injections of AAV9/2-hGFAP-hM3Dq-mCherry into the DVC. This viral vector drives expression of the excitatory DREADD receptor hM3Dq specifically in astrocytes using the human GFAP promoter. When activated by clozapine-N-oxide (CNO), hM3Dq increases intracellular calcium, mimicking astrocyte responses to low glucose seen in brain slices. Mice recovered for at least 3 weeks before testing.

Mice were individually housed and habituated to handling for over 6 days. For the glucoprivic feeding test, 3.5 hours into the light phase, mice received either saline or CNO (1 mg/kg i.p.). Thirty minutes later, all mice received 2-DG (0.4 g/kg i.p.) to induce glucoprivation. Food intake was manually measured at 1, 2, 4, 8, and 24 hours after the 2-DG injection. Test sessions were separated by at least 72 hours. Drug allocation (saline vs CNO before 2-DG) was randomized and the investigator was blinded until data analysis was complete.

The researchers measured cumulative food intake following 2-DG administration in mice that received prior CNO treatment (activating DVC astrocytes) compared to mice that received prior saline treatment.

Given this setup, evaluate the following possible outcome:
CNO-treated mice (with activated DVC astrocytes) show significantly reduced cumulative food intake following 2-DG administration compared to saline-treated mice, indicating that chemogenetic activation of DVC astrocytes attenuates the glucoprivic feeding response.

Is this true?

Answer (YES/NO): YES